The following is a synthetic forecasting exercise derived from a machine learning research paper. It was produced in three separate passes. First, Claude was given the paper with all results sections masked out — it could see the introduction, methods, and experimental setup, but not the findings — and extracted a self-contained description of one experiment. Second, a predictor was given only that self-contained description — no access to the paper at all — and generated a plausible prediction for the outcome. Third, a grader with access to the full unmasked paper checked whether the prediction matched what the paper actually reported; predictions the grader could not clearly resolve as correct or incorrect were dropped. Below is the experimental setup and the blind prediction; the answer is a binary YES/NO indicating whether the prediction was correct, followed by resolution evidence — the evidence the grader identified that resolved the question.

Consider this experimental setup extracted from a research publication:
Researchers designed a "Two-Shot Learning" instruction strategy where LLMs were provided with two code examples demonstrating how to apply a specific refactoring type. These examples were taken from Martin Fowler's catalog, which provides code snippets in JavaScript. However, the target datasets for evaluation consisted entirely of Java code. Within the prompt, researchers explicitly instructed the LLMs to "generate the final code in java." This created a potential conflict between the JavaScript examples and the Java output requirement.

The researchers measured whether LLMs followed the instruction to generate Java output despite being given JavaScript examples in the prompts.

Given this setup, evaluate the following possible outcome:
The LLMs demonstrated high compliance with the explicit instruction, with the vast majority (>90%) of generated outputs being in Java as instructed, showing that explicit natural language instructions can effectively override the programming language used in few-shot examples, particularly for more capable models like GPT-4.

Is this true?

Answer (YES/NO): YES